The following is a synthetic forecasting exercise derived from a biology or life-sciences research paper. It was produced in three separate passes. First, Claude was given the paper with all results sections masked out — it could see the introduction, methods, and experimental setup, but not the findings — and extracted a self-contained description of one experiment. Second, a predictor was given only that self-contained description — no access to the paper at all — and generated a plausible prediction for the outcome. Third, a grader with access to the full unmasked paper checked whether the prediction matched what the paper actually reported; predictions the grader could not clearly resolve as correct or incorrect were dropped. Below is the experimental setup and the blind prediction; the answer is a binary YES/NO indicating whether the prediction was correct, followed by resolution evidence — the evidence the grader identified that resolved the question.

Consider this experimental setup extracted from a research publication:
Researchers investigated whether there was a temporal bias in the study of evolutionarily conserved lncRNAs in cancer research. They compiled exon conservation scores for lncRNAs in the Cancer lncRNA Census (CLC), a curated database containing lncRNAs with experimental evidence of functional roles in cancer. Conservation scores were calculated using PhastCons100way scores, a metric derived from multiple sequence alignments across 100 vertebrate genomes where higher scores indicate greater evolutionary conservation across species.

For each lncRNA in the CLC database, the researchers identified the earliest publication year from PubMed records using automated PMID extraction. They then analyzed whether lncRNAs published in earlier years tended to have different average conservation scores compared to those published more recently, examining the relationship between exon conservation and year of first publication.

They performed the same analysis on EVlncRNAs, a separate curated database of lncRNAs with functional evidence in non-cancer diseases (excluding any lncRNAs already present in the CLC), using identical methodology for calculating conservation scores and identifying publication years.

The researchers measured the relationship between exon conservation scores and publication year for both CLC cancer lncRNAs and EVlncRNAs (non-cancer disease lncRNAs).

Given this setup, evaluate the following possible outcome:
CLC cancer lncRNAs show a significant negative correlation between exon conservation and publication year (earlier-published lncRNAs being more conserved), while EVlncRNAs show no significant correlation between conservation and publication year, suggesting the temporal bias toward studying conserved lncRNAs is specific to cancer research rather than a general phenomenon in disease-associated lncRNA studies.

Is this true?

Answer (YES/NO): YES